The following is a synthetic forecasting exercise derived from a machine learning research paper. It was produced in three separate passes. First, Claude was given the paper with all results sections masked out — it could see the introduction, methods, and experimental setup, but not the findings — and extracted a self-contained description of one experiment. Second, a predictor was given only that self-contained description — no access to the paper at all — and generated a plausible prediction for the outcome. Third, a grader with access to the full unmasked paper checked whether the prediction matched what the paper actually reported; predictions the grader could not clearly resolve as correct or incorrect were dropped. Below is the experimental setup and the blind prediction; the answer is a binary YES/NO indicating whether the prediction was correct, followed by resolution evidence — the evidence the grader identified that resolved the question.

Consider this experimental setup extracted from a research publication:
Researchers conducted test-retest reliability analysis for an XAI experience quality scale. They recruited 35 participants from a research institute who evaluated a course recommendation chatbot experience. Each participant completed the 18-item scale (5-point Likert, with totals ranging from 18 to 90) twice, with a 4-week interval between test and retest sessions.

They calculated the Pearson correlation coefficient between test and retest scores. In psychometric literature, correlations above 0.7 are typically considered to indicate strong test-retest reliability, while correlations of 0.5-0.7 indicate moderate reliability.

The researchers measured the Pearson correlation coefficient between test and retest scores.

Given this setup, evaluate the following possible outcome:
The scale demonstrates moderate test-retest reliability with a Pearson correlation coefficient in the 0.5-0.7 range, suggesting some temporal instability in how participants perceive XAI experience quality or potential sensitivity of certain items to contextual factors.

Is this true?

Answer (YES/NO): NO